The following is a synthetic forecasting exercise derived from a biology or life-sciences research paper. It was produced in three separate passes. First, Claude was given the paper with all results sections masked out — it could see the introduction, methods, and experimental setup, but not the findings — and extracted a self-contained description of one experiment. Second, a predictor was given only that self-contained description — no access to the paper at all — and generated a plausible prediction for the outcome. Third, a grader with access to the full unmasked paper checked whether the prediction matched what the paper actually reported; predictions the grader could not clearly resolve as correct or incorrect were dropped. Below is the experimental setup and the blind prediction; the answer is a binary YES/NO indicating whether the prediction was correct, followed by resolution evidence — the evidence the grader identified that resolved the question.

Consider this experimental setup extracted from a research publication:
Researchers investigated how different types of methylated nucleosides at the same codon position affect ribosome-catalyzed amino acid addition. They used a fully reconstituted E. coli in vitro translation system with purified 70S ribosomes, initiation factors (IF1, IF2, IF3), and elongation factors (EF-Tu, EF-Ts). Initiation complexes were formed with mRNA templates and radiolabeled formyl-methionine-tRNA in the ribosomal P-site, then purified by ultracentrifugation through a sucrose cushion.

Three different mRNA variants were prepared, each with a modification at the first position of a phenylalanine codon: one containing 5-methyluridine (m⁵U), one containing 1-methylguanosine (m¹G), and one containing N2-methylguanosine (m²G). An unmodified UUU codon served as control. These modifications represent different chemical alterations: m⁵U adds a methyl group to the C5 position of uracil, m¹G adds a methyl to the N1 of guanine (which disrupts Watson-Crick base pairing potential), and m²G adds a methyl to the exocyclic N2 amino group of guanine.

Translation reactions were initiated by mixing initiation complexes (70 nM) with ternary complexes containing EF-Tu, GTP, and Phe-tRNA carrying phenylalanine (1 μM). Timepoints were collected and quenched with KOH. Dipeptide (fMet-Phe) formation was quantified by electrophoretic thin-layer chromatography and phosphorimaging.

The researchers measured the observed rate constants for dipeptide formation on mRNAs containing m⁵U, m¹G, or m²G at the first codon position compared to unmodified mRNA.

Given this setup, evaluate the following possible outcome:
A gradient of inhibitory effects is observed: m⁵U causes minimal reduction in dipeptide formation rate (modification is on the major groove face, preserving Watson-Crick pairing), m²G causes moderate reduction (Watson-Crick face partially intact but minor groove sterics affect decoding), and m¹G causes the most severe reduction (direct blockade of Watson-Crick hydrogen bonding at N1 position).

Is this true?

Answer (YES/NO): NO